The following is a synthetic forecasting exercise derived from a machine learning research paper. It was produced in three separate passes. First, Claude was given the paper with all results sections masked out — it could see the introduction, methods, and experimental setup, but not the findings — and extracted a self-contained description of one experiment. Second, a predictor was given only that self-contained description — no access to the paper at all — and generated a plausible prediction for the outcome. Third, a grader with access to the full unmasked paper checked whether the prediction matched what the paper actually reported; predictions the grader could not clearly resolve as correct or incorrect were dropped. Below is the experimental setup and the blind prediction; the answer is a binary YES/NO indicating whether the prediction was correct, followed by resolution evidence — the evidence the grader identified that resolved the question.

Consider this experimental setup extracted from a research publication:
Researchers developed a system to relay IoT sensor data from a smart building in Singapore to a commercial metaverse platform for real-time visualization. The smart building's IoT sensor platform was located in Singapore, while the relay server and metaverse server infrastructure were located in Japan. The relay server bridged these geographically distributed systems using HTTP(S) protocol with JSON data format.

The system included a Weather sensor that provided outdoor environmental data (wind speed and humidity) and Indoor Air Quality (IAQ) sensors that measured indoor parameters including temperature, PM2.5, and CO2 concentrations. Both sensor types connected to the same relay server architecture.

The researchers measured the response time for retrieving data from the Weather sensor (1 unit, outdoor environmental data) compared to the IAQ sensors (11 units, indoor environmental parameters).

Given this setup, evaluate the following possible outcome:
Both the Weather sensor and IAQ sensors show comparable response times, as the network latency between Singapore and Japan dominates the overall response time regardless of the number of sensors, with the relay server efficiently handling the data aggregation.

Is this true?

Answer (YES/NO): NO